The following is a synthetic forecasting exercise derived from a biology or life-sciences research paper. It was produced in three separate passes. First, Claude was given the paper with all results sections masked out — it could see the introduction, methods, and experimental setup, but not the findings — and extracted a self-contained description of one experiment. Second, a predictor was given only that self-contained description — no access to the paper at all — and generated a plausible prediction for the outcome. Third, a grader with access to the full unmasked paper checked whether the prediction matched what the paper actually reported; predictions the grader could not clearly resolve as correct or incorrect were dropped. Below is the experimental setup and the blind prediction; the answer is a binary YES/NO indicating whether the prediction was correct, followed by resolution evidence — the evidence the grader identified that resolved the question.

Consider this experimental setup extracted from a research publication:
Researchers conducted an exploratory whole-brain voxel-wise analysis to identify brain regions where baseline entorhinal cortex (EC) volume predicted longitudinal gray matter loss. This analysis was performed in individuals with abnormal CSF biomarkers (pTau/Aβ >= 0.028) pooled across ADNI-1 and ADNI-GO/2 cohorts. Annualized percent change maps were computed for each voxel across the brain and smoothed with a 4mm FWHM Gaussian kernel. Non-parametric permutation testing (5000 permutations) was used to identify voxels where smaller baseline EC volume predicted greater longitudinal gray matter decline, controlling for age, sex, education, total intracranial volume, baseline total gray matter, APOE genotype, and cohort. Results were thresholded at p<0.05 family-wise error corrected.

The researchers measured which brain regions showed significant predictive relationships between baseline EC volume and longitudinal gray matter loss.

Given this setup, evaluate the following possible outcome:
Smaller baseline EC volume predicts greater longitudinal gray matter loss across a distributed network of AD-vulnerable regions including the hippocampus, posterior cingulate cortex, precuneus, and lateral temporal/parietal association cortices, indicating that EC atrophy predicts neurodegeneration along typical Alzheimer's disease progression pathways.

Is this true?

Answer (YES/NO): NO